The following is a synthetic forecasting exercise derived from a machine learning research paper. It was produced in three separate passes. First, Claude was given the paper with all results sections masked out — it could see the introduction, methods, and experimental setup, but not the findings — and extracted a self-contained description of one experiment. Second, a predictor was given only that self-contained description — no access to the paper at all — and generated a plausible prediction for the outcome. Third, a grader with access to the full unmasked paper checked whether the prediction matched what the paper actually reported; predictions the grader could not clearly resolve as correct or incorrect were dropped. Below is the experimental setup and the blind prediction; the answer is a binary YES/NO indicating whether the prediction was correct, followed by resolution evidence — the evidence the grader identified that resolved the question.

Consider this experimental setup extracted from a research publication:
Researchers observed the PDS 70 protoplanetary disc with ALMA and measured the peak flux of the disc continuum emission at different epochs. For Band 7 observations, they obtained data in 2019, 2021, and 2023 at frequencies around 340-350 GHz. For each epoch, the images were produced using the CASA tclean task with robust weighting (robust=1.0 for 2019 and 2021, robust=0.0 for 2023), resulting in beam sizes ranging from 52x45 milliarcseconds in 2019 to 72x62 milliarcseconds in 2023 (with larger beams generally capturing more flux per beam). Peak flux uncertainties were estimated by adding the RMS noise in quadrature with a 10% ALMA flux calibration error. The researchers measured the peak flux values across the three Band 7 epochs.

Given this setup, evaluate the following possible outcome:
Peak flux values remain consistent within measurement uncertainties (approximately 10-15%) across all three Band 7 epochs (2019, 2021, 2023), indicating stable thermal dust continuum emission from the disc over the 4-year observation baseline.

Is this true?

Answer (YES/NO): NO